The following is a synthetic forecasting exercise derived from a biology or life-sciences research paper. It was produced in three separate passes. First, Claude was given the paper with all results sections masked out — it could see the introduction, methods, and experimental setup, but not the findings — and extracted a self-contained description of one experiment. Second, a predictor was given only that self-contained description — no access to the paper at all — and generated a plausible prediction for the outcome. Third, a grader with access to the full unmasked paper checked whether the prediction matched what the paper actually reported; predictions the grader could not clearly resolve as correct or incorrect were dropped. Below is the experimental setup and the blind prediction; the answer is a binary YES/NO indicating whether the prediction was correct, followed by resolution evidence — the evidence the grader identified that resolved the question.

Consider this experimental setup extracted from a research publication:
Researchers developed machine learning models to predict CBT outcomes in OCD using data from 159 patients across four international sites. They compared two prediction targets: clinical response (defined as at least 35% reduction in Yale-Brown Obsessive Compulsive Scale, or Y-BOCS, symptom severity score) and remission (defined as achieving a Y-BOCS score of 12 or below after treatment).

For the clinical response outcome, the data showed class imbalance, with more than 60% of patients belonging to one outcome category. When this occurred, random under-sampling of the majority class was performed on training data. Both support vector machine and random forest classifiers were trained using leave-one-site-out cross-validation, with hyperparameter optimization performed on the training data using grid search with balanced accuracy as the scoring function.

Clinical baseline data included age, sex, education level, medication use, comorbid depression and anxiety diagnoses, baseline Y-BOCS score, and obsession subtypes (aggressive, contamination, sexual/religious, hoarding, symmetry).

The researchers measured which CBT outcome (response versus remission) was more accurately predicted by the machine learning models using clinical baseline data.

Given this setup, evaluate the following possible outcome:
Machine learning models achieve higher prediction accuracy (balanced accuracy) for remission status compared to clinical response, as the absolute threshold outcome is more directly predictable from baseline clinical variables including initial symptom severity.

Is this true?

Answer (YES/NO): YES